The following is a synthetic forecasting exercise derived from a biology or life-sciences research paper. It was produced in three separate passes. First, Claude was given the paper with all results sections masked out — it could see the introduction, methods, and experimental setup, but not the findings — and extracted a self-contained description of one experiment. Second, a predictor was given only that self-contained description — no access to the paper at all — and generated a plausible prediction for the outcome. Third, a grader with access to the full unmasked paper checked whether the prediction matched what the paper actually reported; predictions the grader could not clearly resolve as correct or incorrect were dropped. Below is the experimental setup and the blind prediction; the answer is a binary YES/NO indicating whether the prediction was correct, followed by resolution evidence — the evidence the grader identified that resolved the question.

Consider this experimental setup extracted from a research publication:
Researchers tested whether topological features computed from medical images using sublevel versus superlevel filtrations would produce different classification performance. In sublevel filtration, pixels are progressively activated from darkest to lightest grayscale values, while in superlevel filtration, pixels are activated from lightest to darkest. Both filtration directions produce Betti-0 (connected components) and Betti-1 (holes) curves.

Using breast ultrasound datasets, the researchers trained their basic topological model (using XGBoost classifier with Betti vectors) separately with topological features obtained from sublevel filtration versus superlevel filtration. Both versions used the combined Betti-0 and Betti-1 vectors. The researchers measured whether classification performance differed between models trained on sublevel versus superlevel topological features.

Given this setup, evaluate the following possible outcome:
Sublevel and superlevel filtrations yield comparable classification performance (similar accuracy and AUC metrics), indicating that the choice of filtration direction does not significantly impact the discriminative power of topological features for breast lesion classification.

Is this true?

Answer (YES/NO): YES